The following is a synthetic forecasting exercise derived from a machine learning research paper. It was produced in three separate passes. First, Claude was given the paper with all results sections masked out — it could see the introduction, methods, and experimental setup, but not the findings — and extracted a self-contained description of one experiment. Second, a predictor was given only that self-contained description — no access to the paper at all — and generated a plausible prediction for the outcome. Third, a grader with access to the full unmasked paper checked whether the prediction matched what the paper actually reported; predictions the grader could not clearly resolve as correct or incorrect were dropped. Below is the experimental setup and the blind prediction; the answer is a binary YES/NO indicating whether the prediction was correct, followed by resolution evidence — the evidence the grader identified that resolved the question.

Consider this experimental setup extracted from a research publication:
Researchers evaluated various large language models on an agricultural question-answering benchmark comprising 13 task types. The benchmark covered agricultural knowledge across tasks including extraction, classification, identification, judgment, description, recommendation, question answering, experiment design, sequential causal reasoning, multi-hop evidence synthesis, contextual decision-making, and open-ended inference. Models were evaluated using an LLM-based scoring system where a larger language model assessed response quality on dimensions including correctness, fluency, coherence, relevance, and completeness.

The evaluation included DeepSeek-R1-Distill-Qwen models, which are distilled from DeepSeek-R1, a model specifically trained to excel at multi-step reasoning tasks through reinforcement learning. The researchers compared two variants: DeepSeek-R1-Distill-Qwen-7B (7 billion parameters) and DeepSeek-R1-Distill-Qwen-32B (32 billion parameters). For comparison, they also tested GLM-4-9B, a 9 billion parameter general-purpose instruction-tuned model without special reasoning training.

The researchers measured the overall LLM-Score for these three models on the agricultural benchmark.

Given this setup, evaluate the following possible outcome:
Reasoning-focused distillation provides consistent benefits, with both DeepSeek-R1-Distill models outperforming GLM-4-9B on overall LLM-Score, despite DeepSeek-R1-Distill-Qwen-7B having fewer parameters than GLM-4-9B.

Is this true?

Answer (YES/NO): NO